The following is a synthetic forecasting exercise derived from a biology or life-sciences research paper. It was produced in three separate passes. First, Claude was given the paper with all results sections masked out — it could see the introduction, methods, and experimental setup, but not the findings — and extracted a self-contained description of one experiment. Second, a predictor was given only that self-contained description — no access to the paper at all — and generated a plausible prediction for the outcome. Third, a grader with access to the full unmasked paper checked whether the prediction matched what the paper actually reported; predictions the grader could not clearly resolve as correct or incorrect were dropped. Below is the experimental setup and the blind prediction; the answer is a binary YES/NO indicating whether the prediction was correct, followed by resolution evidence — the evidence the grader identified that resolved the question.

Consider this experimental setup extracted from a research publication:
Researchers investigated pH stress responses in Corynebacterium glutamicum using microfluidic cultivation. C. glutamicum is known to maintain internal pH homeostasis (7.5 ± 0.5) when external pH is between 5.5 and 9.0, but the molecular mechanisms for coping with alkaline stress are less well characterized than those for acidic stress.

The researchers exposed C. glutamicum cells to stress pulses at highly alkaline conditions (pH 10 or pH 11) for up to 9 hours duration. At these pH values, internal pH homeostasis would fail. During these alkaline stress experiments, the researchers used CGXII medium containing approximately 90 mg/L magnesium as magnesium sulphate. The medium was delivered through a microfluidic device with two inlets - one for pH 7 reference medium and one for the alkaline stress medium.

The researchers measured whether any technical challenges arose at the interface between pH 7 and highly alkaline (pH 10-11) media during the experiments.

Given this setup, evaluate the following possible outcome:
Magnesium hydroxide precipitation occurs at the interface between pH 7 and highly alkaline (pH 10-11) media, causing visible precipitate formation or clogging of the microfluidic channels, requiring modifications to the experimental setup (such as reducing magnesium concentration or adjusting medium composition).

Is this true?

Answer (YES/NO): NO